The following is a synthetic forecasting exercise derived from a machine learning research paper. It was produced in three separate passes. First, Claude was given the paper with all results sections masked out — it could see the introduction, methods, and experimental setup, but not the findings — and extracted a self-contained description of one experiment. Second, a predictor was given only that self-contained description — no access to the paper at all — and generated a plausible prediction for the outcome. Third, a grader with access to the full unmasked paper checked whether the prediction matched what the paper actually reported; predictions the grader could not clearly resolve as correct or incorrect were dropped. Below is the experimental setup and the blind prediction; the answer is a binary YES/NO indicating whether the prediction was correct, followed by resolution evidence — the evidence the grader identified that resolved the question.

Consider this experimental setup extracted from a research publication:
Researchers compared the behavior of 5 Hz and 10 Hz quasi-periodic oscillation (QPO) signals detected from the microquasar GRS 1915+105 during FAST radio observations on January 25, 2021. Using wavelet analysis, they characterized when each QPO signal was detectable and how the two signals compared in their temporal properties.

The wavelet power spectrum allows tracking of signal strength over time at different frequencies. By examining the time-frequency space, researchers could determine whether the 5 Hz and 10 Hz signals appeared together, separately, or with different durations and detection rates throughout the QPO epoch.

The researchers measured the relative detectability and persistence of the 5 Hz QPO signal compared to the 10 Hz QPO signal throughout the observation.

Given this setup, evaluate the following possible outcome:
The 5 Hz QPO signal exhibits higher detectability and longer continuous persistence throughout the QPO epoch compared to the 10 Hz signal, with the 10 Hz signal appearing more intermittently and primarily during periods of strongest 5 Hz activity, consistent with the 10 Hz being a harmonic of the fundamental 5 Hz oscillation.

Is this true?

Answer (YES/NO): YES